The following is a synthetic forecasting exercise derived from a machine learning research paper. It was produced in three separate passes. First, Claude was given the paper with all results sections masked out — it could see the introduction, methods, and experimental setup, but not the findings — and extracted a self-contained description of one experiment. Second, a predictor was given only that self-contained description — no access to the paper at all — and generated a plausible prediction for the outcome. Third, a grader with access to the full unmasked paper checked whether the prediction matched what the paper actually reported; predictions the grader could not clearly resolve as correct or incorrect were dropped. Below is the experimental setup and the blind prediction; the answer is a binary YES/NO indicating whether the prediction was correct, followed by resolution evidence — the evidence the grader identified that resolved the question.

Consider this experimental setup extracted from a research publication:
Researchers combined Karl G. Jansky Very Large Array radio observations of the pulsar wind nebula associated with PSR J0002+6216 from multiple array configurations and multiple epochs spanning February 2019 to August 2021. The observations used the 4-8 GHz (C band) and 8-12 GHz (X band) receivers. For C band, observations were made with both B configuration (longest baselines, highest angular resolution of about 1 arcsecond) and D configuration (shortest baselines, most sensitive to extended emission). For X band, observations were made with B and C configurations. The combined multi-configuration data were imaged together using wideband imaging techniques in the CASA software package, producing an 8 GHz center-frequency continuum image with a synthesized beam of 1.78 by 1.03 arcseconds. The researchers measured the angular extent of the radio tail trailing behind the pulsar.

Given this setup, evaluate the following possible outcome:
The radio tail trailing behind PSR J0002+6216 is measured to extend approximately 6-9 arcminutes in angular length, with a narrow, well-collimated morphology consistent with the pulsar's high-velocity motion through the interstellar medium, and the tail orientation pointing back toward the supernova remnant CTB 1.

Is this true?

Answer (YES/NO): NO